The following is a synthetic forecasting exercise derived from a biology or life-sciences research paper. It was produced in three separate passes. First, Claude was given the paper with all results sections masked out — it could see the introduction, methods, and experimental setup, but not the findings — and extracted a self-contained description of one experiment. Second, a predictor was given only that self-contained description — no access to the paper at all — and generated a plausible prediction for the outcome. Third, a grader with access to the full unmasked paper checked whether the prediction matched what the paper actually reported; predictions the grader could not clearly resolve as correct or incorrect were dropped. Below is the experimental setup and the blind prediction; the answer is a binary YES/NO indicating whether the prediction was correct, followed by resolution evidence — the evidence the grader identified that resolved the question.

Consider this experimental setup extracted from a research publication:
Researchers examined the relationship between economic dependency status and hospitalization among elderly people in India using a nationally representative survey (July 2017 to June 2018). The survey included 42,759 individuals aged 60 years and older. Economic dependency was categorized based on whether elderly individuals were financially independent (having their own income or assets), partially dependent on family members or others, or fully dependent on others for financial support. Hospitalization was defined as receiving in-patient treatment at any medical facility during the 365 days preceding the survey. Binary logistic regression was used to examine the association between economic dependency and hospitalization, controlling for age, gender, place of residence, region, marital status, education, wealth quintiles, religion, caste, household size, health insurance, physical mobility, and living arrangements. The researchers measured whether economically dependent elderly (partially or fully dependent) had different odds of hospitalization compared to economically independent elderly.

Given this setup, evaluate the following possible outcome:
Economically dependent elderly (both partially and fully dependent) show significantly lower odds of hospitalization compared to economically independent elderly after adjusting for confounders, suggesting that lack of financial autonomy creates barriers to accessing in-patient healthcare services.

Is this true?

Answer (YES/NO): NO